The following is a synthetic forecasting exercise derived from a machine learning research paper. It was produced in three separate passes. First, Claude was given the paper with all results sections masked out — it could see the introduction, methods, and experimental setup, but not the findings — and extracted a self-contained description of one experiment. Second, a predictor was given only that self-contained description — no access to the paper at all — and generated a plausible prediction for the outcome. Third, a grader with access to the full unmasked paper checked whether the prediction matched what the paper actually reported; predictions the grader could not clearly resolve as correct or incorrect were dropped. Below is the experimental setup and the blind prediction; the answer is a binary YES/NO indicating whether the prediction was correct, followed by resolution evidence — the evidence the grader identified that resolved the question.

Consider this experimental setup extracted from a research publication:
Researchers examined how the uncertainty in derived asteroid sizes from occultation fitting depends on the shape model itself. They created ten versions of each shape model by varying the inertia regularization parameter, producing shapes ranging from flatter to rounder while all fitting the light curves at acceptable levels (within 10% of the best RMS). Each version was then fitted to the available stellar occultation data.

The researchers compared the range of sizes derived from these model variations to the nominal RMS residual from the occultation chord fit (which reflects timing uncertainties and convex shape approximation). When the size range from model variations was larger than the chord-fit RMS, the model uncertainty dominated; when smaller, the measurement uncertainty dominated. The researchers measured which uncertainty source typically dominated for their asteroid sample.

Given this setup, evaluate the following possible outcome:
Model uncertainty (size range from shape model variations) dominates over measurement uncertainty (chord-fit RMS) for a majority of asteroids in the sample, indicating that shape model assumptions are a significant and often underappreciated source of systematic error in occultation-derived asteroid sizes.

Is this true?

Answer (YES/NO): NO